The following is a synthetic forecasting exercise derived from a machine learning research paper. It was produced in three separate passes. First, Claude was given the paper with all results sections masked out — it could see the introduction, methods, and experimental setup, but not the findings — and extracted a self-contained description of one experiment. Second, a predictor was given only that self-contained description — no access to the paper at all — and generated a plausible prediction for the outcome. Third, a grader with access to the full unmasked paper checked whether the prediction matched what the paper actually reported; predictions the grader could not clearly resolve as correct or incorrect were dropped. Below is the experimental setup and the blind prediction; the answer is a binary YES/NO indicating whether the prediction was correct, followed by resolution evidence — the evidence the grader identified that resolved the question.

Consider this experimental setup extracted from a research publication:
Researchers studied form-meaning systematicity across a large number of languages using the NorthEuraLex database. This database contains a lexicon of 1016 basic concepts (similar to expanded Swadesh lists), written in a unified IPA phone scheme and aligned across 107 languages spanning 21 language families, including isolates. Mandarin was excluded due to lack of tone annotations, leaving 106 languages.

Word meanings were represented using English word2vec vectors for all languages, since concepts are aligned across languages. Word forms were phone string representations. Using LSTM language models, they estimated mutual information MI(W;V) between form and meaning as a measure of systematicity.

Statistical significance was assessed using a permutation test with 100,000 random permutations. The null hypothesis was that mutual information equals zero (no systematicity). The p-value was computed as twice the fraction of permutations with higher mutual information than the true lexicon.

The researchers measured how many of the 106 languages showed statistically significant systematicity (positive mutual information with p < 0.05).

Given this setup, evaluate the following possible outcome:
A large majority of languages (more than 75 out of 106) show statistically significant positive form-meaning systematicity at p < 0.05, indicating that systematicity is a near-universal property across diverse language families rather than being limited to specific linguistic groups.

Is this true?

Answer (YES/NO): YES